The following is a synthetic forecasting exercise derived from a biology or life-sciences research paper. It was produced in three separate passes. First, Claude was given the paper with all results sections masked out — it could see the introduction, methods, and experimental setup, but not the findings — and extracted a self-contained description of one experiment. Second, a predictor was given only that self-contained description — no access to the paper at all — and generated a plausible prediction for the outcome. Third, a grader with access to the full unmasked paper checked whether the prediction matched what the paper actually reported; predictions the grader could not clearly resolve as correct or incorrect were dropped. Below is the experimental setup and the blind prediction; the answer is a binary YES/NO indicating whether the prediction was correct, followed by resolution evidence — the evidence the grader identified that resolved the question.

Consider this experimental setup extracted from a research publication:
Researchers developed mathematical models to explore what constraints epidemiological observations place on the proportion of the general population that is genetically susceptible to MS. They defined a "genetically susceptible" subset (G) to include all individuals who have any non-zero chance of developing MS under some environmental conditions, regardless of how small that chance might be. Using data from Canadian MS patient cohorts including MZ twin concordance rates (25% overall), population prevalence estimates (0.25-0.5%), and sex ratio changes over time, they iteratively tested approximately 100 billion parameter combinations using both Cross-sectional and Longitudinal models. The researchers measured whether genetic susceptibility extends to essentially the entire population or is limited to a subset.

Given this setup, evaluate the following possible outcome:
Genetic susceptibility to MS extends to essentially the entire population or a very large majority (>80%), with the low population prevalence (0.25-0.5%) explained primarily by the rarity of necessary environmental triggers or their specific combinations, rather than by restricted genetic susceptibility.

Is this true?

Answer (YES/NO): NO